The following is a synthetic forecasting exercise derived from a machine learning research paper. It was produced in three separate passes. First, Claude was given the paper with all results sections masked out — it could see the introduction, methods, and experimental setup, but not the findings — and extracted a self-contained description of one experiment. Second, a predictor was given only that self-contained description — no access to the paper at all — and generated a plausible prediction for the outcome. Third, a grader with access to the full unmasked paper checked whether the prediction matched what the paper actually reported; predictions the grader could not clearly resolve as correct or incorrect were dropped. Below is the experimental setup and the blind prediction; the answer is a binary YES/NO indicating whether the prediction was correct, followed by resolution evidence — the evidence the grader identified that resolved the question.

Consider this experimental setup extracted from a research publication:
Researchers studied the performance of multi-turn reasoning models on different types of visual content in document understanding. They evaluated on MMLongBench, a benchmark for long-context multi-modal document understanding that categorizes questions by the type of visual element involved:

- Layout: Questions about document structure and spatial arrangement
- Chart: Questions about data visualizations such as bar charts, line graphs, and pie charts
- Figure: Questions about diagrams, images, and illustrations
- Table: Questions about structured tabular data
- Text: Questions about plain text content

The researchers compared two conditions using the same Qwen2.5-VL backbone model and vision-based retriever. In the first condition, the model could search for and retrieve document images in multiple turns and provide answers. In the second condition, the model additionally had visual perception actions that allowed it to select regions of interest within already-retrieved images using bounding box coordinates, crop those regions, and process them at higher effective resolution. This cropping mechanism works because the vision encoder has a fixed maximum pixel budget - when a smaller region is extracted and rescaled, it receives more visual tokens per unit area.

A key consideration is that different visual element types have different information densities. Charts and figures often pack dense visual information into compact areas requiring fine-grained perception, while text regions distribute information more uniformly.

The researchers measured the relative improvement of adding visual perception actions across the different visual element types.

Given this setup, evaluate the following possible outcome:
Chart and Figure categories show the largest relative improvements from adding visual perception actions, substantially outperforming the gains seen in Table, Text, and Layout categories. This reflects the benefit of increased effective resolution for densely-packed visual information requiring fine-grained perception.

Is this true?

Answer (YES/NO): NO